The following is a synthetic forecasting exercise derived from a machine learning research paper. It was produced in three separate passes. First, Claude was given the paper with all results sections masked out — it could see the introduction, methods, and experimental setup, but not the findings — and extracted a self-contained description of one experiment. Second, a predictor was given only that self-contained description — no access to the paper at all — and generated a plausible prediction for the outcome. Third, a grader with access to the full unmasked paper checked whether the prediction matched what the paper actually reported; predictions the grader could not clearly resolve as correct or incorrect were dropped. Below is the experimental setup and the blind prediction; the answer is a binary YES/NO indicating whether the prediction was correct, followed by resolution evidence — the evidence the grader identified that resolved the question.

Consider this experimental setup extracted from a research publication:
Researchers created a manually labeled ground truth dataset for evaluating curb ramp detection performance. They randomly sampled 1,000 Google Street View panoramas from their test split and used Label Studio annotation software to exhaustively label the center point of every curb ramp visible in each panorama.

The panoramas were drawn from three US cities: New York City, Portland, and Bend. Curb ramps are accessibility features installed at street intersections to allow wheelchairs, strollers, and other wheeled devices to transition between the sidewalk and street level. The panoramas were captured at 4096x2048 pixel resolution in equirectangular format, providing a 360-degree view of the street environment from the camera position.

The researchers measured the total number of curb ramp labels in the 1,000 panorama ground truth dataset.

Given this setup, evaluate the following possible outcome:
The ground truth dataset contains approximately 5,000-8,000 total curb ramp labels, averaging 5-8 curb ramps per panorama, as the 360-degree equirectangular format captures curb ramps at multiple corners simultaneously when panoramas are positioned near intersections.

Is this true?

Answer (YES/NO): NO